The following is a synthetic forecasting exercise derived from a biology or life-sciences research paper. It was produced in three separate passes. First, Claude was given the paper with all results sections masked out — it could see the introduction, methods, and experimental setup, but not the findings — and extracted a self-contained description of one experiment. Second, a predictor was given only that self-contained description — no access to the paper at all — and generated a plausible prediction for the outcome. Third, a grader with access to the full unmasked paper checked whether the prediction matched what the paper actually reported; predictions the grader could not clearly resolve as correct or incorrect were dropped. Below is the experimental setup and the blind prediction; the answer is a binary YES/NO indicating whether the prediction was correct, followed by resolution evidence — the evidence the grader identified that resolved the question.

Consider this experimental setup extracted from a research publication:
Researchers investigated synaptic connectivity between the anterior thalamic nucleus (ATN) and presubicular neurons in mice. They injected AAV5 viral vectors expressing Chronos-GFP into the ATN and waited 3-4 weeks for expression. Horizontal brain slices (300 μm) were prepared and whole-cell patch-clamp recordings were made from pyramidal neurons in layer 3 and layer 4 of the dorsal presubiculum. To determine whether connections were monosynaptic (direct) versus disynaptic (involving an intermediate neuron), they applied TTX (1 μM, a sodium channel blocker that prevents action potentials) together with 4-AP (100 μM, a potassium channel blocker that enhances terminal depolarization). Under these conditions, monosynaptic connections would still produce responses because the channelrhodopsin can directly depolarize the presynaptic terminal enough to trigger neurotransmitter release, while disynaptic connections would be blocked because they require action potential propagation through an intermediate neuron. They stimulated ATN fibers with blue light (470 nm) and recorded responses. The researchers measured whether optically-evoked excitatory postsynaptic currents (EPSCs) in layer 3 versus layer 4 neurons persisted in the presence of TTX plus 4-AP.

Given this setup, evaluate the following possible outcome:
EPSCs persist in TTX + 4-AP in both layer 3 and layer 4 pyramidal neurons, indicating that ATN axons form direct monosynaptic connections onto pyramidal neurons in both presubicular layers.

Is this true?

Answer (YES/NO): NO